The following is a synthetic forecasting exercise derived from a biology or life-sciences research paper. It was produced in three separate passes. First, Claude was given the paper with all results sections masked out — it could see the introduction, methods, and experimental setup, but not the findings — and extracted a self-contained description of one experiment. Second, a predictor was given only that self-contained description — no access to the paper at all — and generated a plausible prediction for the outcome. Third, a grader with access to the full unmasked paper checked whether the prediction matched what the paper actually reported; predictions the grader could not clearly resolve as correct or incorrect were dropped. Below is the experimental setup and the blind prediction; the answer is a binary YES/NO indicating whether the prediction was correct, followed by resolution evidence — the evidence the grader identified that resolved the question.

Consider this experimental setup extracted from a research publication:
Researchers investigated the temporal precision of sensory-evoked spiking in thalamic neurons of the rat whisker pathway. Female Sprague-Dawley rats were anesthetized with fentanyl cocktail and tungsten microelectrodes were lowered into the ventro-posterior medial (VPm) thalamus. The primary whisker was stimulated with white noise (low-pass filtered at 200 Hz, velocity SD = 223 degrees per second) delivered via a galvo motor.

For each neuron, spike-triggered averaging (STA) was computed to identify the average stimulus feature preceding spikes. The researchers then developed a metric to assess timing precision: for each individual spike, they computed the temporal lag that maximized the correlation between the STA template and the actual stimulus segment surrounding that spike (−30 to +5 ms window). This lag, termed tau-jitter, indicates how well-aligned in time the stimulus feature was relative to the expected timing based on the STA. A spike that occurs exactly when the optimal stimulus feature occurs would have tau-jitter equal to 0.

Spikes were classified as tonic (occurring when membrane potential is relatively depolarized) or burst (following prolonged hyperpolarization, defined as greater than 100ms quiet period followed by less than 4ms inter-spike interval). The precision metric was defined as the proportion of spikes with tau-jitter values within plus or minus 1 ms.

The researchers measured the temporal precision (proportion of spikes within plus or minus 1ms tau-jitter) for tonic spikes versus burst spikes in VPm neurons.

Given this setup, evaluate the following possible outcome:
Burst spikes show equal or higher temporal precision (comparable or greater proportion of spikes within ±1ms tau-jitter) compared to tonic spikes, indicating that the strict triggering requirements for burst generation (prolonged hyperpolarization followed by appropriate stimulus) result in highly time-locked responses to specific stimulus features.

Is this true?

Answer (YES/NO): NO